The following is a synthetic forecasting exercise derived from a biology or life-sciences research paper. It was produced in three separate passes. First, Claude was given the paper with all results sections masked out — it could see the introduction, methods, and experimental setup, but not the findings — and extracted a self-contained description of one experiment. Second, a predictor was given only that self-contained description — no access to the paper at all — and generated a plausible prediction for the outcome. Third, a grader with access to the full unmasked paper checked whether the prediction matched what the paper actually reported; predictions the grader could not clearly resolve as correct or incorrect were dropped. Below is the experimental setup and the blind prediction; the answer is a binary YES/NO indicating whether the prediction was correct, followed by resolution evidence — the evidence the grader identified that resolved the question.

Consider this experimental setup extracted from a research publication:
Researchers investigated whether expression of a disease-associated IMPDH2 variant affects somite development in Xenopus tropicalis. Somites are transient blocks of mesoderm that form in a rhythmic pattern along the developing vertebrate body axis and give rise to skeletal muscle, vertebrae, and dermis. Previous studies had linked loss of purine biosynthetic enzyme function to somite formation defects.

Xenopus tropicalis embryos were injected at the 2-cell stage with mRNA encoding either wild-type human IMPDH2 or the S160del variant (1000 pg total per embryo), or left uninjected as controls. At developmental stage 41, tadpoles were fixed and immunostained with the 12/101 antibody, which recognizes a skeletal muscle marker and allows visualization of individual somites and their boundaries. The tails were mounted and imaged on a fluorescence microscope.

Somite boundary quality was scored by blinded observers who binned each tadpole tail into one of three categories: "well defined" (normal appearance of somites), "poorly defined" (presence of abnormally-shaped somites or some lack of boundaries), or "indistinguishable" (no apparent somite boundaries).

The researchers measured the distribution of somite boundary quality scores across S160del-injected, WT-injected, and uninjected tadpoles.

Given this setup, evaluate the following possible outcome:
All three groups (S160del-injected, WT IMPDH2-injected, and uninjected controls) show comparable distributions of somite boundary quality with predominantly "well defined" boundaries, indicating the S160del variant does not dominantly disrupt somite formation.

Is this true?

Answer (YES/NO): NO